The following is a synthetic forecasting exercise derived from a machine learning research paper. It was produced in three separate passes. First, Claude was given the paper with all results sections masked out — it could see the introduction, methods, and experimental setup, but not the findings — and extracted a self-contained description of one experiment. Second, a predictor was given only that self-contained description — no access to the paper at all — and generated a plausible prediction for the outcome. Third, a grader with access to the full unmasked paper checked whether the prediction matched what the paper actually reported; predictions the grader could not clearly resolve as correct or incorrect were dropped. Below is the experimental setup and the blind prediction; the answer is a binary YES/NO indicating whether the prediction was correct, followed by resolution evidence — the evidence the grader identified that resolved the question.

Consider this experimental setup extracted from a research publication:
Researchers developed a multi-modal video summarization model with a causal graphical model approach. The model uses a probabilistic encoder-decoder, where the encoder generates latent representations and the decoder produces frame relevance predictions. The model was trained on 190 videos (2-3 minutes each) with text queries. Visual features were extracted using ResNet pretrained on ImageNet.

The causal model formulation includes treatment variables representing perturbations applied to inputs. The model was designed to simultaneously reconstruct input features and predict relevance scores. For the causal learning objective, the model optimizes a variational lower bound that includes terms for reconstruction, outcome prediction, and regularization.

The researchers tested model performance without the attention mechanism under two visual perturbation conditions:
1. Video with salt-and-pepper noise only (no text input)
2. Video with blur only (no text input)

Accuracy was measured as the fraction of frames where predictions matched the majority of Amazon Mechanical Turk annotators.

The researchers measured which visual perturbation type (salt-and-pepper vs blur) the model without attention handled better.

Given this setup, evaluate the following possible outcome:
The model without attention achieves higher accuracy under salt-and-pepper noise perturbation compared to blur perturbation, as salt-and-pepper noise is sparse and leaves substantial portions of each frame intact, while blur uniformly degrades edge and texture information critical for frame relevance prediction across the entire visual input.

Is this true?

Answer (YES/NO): YES